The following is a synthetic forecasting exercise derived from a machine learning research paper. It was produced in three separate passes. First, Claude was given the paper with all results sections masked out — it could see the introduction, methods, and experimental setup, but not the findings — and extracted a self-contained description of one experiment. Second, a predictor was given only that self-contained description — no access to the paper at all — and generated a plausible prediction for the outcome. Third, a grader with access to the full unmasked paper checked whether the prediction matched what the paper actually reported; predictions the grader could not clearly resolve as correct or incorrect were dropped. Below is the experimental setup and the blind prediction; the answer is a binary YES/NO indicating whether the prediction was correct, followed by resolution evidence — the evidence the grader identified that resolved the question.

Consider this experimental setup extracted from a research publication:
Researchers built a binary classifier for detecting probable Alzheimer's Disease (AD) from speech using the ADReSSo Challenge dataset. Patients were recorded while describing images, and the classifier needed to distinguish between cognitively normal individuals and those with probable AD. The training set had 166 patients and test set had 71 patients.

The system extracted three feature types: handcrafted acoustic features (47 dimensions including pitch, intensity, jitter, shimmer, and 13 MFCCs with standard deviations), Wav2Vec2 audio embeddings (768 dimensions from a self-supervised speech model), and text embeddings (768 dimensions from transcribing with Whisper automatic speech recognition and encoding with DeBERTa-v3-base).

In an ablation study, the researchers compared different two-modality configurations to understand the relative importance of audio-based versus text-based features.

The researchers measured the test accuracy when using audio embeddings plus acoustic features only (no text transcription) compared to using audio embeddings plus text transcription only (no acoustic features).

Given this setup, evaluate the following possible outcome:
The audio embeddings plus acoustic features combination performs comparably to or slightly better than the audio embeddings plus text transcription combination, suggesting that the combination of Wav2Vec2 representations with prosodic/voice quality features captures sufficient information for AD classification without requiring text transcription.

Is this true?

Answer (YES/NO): NO